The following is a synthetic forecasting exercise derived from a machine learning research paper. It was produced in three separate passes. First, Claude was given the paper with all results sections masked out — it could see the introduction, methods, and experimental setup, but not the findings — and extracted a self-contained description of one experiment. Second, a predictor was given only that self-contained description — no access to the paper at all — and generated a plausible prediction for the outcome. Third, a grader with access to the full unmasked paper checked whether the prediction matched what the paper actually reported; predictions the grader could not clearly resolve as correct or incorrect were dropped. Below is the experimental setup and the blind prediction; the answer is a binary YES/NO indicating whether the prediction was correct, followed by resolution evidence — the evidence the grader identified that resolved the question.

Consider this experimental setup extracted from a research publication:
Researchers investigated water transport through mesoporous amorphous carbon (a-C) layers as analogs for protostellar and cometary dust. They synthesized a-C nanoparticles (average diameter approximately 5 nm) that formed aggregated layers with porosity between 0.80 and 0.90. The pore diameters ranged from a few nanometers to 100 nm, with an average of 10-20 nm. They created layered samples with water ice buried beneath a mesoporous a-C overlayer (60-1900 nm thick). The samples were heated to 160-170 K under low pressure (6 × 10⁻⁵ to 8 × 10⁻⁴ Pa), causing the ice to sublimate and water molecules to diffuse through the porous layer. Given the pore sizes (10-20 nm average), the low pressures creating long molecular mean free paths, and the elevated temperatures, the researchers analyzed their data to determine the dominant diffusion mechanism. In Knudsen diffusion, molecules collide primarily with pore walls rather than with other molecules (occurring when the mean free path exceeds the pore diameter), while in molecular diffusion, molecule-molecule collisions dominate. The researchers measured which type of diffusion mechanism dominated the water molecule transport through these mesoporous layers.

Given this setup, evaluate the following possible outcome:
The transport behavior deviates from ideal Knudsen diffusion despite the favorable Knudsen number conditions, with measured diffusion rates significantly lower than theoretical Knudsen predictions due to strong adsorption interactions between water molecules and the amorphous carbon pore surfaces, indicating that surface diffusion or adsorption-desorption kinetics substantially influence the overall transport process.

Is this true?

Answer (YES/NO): NO